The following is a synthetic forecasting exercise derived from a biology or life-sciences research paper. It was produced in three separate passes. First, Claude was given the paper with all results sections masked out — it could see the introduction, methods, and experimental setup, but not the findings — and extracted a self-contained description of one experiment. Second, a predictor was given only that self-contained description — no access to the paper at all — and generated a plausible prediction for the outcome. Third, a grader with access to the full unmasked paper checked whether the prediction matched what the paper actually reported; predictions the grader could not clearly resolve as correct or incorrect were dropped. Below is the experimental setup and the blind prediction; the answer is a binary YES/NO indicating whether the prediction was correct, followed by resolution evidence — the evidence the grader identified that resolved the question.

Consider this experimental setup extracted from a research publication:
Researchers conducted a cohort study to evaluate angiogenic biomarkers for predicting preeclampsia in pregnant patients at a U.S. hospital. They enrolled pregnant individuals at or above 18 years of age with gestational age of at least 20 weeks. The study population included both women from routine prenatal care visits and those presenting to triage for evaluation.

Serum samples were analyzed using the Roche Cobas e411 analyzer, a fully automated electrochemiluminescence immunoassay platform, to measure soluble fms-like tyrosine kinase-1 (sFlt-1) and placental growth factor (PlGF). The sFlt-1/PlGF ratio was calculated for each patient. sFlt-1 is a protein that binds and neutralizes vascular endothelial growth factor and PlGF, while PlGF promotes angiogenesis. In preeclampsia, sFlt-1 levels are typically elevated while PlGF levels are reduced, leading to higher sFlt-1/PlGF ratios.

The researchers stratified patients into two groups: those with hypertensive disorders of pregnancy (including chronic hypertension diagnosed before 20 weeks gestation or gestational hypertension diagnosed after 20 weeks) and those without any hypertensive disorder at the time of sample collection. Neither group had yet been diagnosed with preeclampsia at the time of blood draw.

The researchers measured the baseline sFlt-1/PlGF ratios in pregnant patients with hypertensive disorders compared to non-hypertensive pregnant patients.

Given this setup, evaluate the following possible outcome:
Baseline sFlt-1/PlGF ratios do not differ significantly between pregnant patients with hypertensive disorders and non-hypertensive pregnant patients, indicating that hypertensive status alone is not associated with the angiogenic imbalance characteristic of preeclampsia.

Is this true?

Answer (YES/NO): NO